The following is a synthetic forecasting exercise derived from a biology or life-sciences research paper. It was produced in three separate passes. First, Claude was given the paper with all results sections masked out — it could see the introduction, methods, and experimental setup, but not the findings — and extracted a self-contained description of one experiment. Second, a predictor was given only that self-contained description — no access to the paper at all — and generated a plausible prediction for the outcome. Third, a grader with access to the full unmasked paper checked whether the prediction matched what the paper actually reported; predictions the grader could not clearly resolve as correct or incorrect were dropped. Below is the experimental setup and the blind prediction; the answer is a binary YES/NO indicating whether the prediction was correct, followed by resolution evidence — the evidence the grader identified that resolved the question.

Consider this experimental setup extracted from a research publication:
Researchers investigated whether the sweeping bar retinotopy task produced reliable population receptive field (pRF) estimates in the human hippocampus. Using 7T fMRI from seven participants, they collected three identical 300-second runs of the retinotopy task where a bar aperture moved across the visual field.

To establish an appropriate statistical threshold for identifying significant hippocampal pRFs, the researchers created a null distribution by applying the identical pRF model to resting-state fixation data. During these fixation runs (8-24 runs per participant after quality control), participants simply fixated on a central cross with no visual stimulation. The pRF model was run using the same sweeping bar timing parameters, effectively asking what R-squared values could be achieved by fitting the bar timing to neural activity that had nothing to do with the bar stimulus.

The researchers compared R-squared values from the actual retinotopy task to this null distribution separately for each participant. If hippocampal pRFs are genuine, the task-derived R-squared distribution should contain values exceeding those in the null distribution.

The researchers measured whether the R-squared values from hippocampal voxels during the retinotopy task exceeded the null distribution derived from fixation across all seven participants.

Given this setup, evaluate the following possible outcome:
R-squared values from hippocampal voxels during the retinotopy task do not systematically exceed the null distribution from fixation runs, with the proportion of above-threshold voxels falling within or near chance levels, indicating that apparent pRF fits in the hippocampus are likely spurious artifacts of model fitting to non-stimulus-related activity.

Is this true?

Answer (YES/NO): NO